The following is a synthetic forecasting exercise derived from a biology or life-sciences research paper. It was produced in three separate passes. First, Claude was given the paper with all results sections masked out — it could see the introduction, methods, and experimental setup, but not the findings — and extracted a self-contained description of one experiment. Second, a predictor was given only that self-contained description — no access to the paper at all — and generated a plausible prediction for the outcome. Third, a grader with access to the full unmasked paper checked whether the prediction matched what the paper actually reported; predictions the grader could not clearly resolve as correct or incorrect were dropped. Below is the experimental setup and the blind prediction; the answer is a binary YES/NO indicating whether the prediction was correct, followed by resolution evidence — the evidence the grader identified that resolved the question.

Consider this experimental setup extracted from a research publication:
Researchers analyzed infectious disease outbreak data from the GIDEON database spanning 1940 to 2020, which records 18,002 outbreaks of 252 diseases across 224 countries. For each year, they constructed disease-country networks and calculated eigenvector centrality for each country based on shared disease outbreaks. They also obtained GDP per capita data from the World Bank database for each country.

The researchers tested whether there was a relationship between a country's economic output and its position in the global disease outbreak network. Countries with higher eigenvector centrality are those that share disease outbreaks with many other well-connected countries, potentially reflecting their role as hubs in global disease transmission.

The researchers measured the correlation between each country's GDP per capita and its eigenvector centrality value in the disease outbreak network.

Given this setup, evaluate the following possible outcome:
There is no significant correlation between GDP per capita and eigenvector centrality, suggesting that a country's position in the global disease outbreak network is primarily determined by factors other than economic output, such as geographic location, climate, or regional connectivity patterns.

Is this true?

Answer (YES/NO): NO